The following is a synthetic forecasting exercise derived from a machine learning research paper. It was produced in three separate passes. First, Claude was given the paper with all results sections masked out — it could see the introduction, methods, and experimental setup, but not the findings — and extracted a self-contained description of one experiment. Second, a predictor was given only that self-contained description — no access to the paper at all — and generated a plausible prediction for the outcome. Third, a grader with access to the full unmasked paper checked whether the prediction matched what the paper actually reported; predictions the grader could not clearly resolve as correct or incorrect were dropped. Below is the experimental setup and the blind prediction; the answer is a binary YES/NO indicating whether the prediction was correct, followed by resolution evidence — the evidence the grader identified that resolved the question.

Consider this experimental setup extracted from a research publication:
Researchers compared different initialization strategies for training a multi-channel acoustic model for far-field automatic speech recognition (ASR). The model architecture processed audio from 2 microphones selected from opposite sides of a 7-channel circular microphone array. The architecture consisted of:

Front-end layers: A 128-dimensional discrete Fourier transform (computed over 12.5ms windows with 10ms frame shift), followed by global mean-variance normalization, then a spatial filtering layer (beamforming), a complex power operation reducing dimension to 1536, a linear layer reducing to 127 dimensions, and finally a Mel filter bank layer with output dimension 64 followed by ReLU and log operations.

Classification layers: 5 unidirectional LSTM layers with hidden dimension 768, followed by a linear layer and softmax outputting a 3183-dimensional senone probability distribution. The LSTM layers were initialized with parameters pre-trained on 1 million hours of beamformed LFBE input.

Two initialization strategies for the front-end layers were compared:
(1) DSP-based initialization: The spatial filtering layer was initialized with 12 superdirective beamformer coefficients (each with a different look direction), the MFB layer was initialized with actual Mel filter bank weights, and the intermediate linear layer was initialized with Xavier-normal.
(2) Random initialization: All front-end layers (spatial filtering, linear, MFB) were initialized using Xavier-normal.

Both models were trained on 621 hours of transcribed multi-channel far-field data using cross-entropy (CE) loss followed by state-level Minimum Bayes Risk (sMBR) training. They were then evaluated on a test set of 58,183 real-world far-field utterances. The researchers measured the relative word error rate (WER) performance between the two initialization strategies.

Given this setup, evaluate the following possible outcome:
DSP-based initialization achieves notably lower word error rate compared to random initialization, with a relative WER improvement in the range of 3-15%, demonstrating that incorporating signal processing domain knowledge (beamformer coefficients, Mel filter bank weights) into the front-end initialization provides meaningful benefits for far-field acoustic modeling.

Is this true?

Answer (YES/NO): NO